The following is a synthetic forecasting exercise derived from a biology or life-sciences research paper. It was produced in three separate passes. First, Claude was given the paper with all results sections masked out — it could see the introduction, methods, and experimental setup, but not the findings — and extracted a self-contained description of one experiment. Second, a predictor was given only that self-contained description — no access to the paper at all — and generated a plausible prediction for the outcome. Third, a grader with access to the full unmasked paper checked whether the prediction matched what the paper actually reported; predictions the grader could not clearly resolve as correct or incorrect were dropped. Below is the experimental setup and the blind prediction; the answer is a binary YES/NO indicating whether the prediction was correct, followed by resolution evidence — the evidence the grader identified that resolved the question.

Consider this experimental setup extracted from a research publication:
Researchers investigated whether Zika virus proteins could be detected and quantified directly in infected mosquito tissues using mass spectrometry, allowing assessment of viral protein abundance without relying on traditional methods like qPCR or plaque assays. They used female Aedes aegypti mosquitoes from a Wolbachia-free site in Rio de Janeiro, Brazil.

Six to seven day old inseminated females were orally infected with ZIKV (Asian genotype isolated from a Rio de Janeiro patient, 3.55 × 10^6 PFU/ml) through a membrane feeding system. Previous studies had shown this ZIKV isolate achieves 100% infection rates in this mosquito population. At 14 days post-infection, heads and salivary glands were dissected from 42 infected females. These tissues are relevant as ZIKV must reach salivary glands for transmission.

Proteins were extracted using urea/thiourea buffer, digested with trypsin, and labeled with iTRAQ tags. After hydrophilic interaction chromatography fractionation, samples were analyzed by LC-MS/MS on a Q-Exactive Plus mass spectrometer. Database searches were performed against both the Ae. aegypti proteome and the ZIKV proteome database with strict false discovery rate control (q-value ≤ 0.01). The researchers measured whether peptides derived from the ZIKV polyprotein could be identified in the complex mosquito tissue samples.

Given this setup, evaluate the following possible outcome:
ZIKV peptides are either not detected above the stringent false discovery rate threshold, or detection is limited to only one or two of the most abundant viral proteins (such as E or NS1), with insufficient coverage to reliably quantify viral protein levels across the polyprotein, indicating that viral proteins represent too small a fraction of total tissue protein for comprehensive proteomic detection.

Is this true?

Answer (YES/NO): NO